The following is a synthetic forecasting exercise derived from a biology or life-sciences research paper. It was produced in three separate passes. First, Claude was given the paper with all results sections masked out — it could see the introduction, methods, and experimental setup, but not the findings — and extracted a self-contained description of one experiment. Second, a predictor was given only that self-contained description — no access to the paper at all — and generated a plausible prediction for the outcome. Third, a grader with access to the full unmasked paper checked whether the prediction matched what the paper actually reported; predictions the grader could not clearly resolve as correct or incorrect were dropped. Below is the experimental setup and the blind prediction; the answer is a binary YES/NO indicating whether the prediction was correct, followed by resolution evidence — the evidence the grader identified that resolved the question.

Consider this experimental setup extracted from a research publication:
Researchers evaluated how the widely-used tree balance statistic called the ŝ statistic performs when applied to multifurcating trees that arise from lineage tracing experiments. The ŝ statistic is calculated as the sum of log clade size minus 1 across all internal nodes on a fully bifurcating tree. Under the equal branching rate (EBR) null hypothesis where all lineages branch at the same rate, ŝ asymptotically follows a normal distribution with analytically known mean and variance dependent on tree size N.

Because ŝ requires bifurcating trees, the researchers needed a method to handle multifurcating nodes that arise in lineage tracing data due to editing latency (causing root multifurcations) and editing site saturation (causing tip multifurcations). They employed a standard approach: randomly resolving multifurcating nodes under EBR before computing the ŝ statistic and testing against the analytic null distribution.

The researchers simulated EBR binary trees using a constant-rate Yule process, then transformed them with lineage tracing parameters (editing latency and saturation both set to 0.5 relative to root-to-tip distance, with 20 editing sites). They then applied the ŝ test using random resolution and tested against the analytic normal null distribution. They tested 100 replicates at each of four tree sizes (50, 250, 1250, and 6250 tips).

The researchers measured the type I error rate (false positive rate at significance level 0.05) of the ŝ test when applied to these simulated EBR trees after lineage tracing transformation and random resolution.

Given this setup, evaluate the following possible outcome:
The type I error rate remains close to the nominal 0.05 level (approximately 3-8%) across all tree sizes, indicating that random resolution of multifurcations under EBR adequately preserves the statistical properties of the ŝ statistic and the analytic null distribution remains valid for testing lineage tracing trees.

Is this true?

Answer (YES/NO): NO